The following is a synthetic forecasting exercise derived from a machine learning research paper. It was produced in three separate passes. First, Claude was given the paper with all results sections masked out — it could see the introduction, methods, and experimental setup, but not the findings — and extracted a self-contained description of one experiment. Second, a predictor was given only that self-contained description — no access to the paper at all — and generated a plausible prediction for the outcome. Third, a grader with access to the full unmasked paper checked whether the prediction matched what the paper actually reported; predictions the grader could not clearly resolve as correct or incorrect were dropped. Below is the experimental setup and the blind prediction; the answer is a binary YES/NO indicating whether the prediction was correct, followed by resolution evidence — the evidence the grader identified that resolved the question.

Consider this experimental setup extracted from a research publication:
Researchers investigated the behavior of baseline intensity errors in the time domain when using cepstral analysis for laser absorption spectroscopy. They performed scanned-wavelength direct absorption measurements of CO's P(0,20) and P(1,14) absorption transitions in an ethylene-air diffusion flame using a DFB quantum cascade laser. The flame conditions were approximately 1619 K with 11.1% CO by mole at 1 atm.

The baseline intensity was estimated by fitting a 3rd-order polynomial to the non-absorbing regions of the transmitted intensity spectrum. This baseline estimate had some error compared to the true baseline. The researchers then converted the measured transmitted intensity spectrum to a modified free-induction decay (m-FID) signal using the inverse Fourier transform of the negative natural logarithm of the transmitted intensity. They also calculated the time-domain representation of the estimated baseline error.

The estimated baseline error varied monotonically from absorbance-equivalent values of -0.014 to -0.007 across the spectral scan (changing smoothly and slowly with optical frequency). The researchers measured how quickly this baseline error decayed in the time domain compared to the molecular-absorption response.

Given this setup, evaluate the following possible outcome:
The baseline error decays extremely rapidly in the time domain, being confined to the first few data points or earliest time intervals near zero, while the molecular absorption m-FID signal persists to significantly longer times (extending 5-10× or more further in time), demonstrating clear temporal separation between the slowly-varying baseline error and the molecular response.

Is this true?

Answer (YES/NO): YES